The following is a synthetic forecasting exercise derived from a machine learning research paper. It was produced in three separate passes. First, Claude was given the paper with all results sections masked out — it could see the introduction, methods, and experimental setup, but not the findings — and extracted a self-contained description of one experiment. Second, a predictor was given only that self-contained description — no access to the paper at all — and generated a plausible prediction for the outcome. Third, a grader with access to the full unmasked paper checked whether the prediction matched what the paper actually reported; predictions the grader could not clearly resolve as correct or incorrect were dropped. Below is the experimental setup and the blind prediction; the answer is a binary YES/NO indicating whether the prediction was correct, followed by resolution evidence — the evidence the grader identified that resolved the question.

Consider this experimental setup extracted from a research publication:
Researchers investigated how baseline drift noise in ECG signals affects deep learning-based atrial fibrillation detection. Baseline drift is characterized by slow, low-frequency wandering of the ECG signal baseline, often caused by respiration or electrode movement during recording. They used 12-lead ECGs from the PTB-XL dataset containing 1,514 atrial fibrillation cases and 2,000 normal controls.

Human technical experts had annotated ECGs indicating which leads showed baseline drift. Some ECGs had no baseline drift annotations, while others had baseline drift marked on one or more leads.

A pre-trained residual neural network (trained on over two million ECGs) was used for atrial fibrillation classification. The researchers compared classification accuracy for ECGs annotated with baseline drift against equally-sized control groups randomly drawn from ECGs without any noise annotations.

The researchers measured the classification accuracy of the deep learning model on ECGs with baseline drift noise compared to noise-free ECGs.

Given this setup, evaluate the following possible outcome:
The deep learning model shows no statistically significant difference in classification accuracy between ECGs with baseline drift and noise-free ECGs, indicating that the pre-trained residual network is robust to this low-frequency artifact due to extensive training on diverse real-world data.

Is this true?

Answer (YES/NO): YES